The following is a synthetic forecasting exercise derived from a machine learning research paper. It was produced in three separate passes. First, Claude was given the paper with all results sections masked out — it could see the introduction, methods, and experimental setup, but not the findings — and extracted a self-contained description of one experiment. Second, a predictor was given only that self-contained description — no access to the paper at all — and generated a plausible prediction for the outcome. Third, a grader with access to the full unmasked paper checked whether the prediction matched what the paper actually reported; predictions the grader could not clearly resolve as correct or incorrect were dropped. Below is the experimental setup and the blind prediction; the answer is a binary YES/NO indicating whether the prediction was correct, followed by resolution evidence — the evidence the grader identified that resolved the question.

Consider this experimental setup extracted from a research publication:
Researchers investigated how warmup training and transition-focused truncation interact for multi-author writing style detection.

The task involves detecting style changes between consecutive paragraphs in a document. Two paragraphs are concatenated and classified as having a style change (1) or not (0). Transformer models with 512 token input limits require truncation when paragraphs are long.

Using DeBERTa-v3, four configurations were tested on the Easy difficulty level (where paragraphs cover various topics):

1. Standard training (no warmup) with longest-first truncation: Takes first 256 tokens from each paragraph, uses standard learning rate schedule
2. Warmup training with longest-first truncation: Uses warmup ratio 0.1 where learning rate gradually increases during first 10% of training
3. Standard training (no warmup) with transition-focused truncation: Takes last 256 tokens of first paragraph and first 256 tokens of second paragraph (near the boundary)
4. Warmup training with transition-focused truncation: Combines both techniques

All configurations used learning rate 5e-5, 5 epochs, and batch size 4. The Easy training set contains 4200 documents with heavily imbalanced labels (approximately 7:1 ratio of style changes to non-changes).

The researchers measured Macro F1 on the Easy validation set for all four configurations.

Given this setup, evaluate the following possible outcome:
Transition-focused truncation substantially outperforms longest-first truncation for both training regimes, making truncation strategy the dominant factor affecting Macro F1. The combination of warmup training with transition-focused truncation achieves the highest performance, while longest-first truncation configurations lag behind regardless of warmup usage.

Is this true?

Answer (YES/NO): NO